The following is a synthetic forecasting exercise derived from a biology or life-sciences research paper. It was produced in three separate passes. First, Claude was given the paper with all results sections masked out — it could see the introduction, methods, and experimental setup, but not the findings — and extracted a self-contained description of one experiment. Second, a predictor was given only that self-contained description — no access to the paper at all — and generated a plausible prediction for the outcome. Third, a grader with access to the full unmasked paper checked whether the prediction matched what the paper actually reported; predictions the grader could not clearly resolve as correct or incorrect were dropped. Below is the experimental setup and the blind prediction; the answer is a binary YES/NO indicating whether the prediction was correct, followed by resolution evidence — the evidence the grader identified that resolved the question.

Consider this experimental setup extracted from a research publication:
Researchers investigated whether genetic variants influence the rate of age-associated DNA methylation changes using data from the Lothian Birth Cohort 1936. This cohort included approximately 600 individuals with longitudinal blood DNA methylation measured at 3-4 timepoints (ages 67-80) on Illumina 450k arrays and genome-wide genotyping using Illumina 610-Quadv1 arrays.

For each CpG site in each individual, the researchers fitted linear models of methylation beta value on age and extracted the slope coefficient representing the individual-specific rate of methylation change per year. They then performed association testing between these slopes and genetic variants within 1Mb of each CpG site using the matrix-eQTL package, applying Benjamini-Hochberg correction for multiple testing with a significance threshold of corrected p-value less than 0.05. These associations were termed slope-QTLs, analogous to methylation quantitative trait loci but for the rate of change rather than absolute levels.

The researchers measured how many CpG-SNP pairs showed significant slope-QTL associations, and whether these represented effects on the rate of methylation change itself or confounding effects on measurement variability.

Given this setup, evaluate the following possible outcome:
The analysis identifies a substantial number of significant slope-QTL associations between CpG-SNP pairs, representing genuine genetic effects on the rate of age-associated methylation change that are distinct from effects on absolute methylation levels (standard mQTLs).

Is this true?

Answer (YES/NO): YES